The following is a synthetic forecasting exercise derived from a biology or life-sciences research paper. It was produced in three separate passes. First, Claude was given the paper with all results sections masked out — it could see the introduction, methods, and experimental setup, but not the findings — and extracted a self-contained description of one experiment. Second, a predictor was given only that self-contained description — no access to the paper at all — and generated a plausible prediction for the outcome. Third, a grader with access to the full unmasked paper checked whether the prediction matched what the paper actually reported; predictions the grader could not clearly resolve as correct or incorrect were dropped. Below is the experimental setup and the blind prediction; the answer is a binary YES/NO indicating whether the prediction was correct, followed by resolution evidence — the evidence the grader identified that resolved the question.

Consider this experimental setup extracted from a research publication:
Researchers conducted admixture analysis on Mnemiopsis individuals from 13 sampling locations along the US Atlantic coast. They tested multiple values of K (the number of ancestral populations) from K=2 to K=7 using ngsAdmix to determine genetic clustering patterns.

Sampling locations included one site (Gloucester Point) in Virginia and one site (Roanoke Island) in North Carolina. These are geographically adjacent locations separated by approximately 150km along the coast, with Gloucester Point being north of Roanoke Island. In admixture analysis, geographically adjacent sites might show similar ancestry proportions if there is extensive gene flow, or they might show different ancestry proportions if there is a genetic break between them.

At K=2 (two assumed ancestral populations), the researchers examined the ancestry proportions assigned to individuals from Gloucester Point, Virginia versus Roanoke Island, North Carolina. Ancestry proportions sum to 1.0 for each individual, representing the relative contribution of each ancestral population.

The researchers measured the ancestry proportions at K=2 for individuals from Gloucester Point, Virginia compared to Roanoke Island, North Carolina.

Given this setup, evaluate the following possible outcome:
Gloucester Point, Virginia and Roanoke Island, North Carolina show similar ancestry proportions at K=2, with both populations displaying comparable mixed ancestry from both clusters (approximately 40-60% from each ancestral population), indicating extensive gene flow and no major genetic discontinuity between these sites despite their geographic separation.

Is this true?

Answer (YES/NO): NO